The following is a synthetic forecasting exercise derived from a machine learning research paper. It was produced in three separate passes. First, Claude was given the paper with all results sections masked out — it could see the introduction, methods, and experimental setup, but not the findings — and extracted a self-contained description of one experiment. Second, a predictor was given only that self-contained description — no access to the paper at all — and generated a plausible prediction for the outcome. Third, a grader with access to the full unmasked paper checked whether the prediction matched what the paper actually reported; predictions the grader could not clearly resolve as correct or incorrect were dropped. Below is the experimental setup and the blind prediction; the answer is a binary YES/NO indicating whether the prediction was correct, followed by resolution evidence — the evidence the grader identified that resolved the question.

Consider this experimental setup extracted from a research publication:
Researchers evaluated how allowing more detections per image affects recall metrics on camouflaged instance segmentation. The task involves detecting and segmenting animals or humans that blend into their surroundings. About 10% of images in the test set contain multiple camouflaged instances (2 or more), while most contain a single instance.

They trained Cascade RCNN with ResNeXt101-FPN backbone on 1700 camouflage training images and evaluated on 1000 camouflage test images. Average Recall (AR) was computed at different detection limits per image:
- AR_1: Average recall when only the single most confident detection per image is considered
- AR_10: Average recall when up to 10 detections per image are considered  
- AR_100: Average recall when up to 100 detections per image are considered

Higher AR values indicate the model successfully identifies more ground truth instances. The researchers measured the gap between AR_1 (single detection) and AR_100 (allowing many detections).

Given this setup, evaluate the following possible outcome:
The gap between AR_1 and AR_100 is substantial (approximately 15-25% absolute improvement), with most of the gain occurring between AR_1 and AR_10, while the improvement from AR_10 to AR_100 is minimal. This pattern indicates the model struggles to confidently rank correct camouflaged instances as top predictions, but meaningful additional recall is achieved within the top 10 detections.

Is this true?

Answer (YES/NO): NO